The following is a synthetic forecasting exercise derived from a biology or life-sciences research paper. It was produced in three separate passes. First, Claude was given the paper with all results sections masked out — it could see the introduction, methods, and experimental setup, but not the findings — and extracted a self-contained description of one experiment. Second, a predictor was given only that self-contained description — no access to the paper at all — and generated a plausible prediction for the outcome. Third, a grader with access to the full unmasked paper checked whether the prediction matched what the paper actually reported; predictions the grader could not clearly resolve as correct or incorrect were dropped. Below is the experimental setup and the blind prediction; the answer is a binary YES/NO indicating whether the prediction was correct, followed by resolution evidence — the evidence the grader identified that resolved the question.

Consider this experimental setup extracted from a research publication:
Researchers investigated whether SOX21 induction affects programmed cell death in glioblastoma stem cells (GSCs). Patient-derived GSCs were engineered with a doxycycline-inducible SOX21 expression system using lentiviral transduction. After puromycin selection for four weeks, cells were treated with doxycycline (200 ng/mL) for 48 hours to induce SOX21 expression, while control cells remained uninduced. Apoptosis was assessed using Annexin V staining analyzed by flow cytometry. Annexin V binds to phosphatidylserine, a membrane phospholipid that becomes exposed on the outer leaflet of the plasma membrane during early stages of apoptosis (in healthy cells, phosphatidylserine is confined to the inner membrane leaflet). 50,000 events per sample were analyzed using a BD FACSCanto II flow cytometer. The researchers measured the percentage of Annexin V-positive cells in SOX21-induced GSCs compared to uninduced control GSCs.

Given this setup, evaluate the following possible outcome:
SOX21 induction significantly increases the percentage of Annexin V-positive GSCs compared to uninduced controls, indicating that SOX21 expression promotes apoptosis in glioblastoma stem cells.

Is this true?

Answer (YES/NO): YES